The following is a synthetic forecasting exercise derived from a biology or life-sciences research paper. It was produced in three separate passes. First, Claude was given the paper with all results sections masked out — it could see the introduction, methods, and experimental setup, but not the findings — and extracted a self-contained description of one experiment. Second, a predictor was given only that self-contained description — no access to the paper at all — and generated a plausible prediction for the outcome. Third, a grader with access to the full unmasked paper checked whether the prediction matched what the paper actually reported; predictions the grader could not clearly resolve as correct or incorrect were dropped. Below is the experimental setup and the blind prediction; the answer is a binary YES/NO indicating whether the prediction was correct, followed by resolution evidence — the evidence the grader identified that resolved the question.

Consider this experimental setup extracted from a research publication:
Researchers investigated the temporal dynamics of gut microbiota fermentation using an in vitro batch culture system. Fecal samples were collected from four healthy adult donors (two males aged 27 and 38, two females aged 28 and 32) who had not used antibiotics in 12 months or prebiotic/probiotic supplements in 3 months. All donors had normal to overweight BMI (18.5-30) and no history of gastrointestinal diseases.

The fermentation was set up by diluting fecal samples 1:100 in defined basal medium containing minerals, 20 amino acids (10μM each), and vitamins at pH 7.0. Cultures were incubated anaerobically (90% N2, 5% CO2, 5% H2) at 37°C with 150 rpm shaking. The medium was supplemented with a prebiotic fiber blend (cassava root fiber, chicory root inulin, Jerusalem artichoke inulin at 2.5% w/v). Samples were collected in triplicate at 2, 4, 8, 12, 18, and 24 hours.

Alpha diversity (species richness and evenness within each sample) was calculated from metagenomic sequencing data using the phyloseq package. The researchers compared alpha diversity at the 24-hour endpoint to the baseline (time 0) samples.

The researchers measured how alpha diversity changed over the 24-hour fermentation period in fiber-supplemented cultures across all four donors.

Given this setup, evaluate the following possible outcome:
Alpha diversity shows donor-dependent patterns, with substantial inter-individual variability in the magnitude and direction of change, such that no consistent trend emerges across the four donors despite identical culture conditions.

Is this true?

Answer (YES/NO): NO